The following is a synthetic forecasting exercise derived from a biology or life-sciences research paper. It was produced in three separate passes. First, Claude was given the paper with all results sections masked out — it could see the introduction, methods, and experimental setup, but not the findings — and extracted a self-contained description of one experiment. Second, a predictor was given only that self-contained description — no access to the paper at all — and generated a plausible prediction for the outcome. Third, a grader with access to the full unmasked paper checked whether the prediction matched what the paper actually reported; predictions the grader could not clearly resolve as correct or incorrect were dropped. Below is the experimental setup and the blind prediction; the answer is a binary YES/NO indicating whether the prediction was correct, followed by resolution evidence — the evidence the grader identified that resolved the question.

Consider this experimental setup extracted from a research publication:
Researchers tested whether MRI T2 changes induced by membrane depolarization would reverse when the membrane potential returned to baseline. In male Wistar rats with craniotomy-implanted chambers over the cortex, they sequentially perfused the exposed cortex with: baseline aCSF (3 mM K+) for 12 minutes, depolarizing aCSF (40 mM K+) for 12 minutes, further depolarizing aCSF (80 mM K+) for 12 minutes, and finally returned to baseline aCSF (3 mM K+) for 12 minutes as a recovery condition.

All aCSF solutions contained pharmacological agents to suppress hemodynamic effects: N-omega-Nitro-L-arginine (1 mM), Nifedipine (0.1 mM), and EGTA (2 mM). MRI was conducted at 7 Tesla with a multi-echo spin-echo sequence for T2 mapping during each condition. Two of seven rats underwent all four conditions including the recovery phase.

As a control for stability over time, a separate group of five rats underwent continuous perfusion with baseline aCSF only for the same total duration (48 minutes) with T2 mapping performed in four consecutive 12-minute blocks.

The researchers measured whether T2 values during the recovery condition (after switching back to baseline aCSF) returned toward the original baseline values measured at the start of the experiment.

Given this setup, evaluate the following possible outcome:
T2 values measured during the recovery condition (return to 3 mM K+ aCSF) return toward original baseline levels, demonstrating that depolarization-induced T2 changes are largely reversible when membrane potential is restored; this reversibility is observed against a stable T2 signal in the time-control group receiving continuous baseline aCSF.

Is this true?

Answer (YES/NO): YES